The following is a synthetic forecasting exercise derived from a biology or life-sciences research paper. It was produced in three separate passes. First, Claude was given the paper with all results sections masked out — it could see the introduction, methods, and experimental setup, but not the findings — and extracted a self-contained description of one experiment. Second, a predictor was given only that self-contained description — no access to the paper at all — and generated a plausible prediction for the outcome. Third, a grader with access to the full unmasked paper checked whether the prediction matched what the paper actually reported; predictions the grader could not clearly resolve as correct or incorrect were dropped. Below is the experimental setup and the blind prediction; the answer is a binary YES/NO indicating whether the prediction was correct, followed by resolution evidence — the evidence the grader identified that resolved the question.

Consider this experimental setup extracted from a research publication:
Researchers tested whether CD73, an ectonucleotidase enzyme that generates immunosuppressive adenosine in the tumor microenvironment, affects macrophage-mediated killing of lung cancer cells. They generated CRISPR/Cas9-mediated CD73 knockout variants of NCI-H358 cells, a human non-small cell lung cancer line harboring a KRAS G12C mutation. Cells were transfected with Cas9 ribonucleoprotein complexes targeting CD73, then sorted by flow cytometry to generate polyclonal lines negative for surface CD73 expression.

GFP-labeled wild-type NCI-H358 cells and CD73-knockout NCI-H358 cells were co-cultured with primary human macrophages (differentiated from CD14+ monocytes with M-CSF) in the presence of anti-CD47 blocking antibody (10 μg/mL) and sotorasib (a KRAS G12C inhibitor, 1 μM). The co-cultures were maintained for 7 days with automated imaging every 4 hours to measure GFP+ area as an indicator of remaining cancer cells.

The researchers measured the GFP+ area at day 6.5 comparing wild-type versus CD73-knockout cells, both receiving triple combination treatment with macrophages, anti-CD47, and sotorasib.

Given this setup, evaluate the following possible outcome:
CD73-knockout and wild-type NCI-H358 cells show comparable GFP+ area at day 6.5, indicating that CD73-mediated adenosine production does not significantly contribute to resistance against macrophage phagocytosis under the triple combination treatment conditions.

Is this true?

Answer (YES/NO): YES